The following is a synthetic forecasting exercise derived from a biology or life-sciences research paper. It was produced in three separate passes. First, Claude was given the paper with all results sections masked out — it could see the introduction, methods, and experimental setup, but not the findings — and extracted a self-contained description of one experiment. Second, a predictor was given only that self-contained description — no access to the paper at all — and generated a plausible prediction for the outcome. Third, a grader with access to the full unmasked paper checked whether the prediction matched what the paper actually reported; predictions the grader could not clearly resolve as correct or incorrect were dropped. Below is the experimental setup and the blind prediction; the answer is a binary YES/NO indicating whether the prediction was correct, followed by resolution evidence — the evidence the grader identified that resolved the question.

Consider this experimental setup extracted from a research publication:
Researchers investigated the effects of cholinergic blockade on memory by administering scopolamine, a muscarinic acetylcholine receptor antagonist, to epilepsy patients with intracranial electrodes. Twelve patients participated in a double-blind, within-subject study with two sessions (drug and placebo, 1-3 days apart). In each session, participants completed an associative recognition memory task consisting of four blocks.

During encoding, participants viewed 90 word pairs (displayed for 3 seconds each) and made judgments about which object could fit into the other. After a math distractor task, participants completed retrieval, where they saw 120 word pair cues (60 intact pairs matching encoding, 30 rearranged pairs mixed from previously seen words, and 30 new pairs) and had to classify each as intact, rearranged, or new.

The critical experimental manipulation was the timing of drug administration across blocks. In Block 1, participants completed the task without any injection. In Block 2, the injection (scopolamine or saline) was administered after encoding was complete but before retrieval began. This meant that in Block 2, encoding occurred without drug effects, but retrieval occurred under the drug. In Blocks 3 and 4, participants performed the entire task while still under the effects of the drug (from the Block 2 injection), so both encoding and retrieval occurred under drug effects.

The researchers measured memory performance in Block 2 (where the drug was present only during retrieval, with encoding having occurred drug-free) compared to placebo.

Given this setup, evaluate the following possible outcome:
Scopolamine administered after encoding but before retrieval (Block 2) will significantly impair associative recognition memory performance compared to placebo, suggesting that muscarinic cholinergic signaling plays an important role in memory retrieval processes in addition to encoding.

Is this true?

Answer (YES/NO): NO